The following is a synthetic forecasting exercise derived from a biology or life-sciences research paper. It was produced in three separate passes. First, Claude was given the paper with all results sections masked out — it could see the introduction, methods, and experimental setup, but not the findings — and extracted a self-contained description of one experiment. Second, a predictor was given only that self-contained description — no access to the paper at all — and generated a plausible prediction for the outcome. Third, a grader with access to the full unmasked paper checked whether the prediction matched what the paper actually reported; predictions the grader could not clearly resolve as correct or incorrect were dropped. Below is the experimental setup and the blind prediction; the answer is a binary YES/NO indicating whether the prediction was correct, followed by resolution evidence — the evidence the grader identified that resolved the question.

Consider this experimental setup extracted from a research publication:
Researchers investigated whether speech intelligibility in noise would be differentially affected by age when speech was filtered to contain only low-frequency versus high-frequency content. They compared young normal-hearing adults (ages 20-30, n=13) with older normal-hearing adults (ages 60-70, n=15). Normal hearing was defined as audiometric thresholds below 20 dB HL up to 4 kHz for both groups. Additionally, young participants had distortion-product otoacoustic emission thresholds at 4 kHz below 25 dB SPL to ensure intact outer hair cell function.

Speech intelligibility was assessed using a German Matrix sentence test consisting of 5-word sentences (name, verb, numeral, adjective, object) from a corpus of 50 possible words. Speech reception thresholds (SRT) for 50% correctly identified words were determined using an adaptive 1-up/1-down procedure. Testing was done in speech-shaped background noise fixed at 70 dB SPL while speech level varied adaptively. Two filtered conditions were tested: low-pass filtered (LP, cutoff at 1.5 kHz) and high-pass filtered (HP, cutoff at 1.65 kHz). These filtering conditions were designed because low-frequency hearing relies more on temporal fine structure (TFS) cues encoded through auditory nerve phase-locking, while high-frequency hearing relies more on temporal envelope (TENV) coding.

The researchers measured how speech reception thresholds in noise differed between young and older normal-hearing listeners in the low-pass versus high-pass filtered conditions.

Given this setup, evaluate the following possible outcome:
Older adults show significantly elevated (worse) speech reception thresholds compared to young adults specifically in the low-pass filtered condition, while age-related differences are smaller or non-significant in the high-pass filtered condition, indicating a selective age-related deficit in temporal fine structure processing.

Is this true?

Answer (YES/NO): NO